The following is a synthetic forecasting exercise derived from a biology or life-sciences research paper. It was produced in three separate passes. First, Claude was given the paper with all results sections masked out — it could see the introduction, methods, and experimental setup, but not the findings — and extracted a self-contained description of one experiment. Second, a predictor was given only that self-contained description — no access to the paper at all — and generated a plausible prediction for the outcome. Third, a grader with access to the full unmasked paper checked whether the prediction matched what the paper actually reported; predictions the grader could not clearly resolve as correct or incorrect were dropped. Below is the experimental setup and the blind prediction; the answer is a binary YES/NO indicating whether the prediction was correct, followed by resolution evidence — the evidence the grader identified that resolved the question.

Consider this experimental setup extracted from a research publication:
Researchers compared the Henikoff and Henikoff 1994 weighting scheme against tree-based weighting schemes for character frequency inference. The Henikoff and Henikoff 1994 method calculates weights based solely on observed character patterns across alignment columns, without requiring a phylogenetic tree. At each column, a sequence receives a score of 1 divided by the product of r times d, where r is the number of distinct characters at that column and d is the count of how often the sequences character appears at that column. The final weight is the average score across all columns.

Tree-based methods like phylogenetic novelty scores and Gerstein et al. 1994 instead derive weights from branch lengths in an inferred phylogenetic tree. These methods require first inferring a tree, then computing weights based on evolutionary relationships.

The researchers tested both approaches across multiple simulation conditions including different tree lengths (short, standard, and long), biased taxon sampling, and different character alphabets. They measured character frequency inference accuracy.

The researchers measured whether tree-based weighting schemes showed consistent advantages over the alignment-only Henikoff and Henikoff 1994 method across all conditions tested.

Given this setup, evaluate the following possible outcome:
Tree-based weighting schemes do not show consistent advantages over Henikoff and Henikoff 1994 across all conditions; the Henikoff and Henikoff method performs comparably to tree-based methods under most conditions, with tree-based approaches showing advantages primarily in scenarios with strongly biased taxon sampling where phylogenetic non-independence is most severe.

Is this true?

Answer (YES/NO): NO